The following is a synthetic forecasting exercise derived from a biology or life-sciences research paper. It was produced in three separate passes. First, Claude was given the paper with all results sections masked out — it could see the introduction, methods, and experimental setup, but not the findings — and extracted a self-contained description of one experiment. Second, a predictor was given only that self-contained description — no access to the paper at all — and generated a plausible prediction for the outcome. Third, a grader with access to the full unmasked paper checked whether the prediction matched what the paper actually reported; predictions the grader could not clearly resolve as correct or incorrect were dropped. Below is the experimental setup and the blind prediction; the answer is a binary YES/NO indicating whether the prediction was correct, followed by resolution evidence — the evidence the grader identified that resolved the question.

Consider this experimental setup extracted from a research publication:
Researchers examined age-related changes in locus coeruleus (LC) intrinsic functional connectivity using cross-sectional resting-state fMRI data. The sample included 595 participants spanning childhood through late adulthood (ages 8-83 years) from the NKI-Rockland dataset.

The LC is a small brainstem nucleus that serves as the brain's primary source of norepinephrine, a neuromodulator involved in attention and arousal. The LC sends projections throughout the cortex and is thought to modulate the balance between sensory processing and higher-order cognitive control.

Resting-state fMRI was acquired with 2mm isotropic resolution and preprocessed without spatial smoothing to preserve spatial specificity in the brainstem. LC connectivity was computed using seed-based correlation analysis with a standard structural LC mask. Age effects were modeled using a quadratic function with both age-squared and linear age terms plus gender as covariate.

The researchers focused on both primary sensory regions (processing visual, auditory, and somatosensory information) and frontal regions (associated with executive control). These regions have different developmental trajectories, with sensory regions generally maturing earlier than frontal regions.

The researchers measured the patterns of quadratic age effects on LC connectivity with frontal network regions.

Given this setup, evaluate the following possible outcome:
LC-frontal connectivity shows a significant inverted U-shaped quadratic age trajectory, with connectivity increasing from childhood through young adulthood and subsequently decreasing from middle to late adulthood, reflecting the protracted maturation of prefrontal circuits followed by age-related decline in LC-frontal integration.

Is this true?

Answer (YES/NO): YES